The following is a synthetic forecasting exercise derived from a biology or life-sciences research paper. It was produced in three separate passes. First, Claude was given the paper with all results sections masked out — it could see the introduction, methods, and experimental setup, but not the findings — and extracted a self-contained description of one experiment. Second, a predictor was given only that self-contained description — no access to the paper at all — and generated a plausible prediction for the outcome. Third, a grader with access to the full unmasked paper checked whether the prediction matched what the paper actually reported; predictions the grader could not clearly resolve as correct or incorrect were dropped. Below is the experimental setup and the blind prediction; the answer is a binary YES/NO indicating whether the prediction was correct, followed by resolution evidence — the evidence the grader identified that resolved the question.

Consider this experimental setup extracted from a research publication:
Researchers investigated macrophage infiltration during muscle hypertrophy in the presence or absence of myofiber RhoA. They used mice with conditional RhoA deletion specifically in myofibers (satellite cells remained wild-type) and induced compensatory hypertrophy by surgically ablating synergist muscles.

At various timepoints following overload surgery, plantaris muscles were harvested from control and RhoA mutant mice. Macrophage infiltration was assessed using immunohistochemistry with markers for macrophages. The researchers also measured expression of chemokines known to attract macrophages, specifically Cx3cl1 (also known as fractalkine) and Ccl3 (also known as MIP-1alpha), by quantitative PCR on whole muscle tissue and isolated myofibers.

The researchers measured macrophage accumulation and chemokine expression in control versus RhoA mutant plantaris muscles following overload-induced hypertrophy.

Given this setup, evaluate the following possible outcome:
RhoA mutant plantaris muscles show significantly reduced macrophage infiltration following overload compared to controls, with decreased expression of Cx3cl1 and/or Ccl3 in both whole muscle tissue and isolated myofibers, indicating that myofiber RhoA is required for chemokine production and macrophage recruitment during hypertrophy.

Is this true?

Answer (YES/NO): YES